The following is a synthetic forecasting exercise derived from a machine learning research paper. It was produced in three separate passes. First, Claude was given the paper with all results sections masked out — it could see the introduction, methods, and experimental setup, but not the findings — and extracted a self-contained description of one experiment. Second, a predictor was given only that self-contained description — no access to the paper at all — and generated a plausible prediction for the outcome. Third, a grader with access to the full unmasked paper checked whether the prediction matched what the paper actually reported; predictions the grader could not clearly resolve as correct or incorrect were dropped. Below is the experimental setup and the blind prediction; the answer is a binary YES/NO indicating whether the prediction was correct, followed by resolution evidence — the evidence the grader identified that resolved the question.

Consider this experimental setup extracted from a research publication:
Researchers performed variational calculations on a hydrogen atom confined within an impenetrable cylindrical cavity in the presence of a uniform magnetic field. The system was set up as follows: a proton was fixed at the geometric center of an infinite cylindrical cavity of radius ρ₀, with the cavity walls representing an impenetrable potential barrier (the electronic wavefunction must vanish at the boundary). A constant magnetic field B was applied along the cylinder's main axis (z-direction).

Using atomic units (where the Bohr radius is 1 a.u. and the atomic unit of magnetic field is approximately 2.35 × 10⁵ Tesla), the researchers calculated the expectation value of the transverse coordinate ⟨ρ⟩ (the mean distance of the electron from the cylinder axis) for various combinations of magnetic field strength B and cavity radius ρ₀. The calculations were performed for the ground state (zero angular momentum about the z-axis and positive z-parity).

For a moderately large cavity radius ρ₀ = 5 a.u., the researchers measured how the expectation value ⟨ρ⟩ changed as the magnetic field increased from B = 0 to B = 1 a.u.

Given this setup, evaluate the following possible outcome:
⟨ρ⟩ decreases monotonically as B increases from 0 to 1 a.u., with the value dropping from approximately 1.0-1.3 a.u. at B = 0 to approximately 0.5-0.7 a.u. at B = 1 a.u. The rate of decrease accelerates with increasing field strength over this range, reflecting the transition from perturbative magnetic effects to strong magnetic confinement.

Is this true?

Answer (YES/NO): NO